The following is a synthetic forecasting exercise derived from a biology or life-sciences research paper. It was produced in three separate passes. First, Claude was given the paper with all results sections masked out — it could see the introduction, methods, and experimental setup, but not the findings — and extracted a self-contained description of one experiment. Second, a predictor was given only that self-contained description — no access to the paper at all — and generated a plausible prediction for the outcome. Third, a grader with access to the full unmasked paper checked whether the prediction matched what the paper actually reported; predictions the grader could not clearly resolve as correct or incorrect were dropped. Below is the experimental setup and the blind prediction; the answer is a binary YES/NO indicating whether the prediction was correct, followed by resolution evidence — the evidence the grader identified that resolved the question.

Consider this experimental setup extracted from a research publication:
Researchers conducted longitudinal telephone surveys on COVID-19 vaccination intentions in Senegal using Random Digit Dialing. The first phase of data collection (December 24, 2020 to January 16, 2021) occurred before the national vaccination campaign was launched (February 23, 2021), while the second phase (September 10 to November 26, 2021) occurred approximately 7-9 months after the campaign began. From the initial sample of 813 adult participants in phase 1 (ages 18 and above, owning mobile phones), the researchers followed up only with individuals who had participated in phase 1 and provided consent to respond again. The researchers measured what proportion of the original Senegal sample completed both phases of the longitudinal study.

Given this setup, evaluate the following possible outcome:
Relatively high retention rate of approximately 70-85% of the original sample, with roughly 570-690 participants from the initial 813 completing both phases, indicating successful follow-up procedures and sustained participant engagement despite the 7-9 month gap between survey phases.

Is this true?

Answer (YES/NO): NO